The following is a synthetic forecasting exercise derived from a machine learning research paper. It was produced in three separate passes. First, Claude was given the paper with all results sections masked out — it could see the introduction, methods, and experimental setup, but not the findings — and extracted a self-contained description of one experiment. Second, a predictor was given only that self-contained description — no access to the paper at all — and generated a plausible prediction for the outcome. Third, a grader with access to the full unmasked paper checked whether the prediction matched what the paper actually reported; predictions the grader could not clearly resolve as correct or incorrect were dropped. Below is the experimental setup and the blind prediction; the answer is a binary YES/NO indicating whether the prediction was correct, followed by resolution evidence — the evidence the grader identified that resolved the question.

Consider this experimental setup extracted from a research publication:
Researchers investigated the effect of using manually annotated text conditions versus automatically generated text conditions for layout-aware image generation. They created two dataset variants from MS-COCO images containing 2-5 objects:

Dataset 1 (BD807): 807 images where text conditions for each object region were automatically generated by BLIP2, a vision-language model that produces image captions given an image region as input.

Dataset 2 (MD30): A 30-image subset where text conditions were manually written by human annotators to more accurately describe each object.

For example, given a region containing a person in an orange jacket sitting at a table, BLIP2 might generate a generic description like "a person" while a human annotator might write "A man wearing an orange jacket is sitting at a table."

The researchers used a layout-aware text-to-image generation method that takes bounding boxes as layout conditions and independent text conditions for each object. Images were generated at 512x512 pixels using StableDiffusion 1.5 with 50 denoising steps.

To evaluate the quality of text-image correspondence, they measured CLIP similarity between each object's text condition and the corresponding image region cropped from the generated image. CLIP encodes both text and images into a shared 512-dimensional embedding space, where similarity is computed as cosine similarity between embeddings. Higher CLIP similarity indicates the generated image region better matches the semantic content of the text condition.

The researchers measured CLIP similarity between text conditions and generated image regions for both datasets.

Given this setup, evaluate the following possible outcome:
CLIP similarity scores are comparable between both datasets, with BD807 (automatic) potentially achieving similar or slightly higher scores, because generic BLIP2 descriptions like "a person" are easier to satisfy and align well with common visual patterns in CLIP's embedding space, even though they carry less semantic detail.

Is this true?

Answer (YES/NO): NO